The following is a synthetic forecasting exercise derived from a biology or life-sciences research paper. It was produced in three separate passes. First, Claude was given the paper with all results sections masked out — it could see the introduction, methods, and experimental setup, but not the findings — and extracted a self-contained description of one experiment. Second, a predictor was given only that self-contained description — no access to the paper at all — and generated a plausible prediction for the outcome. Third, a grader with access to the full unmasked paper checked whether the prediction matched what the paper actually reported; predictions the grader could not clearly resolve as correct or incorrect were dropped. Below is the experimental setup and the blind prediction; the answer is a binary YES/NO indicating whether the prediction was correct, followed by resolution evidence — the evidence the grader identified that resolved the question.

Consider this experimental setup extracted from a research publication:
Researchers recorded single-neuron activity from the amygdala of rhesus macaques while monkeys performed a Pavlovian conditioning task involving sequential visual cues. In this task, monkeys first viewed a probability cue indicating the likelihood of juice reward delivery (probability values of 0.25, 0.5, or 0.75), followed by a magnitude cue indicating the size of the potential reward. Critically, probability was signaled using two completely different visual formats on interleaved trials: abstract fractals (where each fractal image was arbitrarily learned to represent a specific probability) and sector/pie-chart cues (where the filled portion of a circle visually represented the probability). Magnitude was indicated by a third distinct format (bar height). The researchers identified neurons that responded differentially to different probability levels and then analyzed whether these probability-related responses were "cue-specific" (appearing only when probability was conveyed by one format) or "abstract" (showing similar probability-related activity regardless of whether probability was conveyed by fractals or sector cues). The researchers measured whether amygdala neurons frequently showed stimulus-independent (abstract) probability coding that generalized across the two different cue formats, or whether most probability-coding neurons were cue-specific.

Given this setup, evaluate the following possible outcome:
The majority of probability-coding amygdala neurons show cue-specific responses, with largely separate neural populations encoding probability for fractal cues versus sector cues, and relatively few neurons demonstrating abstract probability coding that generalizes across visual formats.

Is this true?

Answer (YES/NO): NO